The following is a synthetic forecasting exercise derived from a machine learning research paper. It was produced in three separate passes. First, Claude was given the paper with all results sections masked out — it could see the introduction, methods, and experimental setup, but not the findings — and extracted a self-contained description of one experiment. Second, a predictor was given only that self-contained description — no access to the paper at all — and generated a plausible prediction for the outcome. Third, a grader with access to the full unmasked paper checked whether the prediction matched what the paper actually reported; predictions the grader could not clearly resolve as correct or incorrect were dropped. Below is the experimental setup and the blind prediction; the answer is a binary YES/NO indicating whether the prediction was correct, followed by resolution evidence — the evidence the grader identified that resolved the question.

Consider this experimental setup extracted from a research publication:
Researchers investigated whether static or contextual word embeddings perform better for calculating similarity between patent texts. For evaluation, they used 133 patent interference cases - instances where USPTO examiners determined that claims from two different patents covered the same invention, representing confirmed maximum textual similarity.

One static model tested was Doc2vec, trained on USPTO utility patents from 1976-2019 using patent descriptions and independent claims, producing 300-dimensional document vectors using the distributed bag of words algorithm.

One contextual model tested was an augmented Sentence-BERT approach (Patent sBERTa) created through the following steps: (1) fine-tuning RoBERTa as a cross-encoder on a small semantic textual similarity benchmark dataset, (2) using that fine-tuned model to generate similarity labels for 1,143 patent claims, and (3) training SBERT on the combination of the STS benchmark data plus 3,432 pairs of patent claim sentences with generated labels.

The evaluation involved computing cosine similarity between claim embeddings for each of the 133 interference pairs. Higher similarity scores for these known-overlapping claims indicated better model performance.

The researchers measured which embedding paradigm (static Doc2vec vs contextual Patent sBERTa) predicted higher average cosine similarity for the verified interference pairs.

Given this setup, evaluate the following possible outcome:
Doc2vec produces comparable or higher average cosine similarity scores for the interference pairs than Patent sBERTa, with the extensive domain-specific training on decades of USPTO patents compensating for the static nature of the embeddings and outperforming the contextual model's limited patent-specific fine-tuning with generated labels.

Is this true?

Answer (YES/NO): YES